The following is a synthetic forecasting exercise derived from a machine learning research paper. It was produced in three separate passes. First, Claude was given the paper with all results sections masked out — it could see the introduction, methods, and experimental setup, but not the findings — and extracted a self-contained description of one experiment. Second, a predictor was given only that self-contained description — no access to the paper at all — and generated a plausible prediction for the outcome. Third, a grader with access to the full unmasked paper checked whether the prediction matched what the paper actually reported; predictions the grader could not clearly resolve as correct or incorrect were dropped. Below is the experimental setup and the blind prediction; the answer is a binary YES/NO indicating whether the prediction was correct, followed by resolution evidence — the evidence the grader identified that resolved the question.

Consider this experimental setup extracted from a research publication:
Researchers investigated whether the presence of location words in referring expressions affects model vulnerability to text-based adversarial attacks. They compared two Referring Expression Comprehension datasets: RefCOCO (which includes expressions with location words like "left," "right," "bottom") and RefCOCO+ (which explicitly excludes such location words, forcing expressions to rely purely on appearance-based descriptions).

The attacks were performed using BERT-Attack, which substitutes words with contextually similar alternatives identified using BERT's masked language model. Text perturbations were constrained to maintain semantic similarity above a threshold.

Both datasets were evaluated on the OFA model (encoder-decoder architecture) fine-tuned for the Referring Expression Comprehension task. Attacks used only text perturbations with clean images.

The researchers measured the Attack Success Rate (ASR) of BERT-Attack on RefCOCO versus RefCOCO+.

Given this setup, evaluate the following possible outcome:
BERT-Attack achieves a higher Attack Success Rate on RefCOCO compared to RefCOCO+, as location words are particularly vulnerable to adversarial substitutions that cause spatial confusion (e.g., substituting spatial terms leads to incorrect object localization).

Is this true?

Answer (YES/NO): YES